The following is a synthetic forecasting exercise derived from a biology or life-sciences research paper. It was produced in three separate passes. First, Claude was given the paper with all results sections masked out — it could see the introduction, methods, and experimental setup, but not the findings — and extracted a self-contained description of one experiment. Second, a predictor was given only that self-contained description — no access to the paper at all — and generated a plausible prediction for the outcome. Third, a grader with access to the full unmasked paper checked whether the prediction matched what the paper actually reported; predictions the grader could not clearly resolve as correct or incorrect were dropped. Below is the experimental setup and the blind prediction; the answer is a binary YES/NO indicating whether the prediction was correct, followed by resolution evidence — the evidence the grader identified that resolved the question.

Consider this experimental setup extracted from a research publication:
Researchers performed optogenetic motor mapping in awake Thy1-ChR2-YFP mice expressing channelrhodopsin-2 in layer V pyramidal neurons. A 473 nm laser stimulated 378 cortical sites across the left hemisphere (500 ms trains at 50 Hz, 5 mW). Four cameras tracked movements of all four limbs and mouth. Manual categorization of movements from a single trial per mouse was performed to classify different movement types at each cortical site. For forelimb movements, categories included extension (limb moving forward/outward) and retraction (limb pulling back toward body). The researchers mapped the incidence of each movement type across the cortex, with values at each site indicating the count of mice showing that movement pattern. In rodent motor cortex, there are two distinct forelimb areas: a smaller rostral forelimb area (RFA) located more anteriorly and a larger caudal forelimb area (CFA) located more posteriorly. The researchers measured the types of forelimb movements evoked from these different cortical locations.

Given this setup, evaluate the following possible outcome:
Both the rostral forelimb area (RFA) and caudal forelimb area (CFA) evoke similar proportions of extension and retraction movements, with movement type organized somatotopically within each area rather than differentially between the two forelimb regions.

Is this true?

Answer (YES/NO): NO